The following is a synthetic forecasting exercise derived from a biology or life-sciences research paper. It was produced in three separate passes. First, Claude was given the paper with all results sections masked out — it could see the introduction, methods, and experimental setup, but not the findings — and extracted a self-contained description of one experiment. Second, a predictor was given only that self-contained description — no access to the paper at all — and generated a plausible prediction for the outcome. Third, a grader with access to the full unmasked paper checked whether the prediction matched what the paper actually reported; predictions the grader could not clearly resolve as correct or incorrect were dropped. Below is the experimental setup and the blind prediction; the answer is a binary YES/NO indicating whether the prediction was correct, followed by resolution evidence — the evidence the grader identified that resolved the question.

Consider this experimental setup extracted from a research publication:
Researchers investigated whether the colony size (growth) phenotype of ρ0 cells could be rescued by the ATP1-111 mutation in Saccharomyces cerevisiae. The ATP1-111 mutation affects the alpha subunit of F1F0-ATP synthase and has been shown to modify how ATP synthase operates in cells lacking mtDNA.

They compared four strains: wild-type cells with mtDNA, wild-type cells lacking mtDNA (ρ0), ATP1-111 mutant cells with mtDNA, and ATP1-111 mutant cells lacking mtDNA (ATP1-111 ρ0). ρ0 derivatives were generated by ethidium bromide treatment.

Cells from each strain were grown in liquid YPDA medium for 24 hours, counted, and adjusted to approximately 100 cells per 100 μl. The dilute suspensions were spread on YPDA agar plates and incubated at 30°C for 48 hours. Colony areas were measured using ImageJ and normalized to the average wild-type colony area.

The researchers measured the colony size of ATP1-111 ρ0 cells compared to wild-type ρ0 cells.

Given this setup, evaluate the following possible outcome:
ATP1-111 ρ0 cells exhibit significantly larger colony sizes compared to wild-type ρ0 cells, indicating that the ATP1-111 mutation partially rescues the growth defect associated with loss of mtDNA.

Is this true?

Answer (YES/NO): YES